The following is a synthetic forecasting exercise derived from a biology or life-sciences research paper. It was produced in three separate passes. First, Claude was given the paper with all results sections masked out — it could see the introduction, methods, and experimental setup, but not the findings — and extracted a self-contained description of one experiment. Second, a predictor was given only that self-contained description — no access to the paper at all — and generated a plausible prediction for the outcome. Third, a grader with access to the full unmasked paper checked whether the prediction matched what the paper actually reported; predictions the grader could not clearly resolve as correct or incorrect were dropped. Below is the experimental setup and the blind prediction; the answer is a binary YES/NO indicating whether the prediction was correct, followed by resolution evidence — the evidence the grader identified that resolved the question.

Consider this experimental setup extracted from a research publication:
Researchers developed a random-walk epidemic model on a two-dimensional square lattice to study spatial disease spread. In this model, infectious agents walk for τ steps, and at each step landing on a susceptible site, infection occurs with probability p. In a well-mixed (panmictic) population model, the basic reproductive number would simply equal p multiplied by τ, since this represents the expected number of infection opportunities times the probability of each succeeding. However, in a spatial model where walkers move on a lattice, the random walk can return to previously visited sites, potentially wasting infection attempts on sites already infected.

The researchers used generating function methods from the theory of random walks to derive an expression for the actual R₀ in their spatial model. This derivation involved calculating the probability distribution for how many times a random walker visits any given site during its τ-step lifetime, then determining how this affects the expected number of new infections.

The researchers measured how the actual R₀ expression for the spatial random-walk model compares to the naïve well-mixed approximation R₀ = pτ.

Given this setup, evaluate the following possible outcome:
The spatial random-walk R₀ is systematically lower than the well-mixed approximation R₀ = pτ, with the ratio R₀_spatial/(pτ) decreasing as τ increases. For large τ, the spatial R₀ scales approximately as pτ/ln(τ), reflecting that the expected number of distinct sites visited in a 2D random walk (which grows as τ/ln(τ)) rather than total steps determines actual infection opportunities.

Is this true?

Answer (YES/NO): NO